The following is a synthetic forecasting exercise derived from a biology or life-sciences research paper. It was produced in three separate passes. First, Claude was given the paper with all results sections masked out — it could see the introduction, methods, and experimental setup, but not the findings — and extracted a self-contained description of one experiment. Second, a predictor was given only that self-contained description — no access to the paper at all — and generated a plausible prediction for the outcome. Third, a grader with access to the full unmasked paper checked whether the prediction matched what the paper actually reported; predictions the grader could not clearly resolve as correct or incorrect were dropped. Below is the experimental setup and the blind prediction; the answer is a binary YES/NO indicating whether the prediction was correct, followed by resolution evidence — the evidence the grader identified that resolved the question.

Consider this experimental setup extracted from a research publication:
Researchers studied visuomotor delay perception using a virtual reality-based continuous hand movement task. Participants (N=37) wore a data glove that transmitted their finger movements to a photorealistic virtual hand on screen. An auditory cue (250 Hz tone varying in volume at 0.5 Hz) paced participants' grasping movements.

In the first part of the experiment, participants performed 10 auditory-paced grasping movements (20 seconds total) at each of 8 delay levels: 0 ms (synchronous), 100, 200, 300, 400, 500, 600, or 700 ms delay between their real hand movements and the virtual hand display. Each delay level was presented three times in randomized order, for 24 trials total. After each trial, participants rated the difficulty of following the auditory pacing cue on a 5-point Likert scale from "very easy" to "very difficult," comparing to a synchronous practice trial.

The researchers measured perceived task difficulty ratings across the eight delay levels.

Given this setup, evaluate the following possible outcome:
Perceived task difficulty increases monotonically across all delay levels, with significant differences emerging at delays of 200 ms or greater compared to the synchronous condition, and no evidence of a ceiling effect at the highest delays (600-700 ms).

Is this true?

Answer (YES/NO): NO